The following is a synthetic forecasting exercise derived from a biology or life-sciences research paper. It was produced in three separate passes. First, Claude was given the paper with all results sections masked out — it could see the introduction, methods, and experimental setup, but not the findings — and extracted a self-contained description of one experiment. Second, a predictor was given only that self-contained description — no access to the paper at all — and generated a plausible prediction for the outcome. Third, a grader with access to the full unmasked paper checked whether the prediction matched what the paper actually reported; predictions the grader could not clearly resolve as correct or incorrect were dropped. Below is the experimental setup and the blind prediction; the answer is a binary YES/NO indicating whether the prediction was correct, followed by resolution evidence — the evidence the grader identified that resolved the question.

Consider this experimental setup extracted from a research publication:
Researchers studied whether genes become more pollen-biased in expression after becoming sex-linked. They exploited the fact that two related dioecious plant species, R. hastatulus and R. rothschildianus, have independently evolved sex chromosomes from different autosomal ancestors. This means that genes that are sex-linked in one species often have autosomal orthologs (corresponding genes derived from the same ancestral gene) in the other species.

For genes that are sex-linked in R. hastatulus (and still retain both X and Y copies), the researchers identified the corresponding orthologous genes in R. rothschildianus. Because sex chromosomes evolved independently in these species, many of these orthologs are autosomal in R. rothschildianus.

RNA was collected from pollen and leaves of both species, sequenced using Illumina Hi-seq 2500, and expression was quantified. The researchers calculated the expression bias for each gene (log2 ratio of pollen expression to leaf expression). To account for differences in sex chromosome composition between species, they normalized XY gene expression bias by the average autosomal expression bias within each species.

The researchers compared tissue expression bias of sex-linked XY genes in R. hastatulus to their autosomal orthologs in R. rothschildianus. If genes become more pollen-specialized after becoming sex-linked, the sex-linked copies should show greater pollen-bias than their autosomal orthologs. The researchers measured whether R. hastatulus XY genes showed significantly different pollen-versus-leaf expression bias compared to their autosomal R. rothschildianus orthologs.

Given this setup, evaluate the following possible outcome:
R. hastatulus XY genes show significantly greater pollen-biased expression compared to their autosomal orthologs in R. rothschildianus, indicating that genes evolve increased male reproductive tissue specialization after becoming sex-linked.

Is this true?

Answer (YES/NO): YES